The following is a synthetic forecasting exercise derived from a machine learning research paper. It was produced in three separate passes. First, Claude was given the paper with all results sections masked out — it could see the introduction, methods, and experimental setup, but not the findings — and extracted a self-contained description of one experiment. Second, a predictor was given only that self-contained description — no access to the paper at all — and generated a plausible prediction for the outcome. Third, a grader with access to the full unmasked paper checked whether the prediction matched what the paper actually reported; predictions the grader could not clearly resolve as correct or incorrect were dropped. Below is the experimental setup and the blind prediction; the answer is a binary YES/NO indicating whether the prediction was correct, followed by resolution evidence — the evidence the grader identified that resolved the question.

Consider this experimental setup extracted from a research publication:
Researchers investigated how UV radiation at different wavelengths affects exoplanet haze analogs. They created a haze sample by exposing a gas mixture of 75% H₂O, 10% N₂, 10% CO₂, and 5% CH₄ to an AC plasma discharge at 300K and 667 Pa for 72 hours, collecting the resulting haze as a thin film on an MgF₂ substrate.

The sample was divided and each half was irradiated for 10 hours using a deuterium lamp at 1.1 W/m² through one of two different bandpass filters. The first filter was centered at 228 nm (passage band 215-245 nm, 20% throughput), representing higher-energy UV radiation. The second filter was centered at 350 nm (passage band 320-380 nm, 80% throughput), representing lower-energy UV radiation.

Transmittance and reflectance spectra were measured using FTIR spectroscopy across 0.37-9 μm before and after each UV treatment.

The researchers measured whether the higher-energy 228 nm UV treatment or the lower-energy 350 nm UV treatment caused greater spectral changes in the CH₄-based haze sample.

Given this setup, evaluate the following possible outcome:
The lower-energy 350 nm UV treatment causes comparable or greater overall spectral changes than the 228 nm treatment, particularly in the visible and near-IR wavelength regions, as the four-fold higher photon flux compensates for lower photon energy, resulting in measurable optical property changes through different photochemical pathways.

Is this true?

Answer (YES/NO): NO